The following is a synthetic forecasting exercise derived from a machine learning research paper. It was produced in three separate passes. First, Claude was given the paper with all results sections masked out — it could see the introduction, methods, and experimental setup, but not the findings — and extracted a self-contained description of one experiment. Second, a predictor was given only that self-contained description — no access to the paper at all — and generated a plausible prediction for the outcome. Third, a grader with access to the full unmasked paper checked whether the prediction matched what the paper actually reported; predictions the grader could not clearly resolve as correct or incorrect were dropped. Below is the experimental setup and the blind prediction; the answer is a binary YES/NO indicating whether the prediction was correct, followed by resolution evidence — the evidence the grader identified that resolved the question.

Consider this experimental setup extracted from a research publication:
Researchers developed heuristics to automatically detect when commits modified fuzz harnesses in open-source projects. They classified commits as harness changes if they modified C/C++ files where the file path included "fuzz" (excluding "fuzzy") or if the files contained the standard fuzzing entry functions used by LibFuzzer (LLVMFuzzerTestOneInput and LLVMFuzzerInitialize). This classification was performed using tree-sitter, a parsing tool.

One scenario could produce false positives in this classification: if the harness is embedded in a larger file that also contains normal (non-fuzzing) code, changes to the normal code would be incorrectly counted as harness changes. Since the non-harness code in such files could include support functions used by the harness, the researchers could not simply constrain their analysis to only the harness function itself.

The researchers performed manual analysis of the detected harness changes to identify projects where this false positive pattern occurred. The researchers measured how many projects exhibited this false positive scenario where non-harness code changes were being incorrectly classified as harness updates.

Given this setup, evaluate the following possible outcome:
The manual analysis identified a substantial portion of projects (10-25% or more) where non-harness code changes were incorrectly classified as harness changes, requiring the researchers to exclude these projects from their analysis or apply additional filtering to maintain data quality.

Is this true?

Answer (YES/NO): NO